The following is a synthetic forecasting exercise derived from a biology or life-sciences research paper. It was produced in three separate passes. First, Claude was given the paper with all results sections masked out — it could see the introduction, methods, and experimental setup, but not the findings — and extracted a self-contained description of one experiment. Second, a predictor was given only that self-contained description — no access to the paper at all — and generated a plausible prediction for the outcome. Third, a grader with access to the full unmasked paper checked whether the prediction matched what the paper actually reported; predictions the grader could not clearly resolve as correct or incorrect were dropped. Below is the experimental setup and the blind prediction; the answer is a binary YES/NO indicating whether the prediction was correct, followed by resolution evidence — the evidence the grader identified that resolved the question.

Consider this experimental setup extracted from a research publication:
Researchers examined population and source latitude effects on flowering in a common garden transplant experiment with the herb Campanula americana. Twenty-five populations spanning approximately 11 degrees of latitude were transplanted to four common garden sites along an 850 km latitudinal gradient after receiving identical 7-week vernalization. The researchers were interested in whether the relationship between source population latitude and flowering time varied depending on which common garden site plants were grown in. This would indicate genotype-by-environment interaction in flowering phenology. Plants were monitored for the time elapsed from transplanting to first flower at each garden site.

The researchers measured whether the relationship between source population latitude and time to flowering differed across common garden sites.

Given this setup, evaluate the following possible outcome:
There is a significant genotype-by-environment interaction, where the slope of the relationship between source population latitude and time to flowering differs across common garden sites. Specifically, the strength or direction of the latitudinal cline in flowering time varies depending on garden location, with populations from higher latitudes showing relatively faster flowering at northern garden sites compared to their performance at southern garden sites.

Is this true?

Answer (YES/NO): YES